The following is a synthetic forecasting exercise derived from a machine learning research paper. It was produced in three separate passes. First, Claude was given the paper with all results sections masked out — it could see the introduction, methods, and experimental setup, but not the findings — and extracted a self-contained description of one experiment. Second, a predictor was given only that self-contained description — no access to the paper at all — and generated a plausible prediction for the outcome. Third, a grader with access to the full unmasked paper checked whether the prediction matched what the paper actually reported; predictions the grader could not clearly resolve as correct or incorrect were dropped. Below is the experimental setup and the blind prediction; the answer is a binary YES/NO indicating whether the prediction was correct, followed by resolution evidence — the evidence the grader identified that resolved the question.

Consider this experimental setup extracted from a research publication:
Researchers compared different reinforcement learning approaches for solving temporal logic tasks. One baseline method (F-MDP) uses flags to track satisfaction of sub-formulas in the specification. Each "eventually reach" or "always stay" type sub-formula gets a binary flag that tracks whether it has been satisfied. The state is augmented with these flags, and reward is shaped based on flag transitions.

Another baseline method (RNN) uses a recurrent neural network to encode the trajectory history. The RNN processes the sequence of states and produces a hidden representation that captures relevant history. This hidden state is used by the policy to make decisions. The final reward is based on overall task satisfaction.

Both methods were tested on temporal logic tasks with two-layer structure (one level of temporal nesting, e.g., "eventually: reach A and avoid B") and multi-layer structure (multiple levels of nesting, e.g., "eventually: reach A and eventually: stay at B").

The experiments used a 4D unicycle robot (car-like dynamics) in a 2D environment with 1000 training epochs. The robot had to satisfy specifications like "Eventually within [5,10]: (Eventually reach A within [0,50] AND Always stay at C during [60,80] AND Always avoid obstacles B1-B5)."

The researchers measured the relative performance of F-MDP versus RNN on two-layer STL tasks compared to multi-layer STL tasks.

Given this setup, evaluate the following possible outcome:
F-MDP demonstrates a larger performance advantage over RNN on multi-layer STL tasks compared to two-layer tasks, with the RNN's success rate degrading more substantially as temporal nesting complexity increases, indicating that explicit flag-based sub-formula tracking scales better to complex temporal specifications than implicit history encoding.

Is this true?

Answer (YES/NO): NO